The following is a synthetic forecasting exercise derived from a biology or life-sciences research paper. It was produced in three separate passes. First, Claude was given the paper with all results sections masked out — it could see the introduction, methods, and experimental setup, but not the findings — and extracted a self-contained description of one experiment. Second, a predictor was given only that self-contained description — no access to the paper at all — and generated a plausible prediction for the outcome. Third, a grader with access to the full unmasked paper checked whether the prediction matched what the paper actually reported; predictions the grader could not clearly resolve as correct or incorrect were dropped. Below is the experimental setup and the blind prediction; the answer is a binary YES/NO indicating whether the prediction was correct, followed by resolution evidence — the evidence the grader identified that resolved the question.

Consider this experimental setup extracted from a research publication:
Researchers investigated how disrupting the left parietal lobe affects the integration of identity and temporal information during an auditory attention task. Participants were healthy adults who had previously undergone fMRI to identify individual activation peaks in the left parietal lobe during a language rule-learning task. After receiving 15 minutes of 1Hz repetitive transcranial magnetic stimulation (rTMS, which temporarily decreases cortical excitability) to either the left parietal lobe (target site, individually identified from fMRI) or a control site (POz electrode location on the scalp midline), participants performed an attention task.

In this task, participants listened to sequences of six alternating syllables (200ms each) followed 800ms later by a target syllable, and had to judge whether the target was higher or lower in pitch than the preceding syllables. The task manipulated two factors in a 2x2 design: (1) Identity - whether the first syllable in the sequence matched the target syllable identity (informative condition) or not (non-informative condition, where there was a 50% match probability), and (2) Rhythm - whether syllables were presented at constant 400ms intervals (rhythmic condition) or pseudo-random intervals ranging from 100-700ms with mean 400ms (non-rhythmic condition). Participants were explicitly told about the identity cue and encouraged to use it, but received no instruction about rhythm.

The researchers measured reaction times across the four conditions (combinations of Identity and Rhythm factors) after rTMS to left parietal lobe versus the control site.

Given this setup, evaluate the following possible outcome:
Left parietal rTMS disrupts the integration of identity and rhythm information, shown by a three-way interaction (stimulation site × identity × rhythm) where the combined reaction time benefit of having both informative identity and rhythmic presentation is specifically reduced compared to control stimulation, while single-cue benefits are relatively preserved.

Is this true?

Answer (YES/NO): YES